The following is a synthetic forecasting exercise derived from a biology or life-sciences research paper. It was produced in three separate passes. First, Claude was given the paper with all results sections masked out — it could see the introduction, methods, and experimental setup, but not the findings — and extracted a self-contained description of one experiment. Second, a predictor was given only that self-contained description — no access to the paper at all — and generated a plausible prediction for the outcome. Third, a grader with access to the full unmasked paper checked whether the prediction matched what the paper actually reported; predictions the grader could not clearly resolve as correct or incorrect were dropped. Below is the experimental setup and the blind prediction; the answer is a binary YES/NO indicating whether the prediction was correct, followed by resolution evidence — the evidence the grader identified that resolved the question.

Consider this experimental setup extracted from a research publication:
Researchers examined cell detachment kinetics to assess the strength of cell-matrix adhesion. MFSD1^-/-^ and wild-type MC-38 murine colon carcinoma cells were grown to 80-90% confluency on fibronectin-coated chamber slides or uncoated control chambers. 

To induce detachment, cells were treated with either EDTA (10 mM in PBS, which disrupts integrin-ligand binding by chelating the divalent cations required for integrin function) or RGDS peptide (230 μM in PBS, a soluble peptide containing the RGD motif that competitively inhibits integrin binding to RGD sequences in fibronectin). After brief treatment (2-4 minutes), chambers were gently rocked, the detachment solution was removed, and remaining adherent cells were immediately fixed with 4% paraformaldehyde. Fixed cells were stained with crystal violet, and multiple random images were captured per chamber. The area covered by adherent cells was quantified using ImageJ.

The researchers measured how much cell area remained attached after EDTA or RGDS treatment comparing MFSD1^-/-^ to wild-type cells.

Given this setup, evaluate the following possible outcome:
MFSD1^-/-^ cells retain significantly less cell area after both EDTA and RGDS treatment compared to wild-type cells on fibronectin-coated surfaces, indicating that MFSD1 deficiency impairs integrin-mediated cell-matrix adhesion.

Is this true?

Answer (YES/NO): YES